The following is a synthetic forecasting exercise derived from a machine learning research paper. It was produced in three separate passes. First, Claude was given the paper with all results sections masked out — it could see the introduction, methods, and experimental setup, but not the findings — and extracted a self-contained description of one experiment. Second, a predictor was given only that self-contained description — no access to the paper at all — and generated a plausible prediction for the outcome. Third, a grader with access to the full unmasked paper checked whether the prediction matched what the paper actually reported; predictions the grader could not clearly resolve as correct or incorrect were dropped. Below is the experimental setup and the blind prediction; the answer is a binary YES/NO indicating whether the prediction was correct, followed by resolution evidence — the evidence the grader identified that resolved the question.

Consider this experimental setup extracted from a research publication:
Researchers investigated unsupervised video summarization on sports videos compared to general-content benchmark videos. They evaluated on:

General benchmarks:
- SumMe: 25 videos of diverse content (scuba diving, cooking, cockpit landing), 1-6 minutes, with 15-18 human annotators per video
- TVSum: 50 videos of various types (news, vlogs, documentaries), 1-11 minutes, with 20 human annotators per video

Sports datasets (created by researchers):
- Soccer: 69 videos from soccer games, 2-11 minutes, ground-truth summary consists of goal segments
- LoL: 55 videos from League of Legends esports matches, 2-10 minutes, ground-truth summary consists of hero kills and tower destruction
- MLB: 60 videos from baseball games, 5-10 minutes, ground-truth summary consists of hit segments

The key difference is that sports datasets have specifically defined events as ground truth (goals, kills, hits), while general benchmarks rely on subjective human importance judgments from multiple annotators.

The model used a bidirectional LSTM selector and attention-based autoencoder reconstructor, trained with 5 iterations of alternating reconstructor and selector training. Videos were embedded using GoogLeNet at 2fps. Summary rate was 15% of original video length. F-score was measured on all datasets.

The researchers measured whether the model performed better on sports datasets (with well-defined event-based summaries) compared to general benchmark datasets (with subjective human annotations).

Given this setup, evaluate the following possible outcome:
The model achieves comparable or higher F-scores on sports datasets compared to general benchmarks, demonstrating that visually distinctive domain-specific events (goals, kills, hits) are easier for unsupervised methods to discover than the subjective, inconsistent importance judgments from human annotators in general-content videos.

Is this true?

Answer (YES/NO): NO